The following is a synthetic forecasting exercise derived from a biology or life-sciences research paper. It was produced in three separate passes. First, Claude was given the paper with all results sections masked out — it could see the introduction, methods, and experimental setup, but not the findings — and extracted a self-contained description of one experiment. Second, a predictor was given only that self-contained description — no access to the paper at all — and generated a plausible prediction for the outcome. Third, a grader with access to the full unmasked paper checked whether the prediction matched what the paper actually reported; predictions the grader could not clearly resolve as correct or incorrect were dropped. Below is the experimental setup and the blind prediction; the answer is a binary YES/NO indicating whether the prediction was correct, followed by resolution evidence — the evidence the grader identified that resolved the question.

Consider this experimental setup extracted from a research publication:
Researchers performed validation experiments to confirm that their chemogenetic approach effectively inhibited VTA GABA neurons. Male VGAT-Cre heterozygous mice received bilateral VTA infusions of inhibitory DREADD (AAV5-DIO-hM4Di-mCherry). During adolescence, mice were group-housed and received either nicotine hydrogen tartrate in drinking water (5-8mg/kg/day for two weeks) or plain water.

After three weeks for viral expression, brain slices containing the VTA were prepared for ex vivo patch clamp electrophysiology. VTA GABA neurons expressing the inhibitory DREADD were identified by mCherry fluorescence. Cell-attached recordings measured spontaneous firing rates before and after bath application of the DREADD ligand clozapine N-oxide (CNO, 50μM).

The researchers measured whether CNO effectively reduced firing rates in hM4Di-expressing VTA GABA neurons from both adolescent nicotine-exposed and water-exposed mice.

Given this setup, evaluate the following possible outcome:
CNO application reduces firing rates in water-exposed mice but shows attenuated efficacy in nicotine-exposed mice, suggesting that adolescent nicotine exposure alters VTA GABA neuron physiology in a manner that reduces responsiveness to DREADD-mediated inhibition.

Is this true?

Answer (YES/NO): NO